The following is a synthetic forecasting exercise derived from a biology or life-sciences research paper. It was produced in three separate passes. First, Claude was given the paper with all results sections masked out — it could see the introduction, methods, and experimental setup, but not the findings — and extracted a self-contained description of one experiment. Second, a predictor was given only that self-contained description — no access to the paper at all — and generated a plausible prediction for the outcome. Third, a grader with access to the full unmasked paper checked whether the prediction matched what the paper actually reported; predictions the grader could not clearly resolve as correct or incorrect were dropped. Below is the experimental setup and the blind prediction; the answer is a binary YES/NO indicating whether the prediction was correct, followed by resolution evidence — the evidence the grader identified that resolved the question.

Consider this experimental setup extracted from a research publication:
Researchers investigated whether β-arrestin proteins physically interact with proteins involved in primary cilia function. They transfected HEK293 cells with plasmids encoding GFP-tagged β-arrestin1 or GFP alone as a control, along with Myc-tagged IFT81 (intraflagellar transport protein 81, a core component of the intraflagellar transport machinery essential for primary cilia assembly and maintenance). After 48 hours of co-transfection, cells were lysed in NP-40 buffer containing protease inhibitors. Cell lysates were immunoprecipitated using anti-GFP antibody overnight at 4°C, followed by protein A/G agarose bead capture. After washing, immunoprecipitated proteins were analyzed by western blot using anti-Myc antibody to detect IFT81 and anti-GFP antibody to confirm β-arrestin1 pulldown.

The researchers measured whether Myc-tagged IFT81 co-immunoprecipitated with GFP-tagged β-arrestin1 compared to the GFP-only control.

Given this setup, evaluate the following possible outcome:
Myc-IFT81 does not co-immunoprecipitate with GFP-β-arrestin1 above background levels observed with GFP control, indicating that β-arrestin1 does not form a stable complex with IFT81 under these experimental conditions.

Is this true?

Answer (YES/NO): NO